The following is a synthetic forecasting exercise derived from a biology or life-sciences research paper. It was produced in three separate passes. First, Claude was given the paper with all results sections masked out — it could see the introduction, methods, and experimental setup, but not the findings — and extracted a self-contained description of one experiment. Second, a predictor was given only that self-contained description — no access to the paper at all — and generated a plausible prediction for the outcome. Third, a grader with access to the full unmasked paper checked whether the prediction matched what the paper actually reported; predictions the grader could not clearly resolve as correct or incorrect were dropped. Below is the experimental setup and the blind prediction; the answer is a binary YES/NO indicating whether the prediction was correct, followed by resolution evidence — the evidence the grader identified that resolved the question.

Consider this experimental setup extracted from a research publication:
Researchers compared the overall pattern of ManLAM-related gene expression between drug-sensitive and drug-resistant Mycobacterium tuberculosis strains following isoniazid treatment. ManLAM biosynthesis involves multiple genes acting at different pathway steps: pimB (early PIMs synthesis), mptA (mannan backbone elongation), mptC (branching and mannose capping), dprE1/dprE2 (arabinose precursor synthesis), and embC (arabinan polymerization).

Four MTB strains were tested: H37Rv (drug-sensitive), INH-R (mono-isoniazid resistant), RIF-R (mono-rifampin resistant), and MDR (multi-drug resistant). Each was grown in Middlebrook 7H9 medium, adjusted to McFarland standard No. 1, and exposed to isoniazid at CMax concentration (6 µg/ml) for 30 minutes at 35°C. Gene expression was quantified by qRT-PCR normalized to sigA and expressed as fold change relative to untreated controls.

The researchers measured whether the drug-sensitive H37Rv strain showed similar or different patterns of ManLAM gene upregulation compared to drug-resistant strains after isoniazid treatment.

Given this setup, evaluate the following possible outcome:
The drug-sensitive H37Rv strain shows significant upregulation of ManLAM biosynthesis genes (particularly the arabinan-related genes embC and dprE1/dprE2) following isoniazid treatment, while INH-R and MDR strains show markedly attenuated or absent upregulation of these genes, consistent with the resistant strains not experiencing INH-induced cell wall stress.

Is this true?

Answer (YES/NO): NO